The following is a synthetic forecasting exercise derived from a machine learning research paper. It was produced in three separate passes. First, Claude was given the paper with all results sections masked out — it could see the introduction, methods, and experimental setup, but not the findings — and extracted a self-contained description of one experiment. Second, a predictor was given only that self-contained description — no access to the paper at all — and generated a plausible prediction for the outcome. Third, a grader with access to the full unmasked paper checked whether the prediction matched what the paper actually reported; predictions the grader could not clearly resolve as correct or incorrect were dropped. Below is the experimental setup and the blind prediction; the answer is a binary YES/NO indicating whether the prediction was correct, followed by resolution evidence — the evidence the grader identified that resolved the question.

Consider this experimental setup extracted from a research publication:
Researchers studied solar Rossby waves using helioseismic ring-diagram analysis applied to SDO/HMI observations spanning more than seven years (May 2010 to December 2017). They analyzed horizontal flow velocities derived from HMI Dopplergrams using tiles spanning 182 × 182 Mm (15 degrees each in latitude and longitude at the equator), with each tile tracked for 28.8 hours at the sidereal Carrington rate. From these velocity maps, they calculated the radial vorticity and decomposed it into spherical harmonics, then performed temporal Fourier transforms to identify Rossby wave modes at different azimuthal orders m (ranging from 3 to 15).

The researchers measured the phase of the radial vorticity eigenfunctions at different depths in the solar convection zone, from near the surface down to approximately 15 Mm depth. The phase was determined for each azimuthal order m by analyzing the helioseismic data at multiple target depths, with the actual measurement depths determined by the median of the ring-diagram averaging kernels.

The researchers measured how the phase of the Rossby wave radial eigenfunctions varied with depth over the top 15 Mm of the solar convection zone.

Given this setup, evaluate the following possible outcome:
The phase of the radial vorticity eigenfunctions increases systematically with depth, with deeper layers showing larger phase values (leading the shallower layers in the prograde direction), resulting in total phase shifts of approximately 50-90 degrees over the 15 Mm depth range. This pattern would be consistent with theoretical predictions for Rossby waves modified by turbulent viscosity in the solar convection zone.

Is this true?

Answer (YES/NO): NO